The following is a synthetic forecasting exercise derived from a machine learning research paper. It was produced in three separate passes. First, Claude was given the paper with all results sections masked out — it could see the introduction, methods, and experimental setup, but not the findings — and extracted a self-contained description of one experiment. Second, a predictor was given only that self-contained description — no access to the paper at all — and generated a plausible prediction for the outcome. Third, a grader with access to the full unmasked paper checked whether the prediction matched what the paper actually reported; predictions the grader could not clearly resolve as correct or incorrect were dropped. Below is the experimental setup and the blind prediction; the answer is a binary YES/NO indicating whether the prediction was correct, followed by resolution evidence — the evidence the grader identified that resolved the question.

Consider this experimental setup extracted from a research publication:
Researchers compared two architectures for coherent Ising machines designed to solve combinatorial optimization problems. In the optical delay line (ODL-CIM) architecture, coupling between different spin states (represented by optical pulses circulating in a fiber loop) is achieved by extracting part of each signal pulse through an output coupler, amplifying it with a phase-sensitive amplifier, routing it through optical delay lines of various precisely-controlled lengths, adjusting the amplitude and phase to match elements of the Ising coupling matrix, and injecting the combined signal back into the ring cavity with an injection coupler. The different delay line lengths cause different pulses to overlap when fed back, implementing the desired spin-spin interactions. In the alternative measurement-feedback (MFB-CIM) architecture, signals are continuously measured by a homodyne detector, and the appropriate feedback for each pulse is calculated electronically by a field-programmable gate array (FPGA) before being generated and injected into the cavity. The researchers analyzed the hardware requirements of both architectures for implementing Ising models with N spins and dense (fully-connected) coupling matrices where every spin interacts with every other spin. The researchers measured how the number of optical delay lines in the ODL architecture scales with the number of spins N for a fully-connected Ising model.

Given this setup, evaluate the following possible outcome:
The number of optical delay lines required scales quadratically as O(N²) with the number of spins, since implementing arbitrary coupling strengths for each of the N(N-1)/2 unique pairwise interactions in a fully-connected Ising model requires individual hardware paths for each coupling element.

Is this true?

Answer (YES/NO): NO